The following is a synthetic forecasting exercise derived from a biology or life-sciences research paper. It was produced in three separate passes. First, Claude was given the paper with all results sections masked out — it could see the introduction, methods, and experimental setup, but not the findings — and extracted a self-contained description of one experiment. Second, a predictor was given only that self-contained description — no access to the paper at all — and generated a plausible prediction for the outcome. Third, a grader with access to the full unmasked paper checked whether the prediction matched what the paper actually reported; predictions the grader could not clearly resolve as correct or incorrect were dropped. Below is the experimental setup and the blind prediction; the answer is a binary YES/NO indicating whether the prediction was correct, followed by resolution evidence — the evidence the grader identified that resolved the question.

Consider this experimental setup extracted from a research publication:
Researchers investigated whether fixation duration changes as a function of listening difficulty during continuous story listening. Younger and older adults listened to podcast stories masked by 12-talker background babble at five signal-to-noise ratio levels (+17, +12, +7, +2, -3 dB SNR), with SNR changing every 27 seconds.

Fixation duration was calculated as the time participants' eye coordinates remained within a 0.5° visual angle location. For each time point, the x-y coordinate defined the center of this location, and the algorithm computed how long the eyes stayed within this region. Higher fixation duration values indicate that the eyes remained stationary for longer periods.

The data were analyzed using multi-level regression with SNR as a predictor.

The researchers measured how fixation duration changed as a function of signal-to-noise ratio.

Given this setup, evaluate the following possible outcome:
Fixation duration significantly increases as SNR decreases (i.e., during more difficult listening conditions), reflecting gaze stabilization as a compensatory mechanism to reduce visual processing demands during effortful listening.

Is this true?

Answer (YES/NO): YES